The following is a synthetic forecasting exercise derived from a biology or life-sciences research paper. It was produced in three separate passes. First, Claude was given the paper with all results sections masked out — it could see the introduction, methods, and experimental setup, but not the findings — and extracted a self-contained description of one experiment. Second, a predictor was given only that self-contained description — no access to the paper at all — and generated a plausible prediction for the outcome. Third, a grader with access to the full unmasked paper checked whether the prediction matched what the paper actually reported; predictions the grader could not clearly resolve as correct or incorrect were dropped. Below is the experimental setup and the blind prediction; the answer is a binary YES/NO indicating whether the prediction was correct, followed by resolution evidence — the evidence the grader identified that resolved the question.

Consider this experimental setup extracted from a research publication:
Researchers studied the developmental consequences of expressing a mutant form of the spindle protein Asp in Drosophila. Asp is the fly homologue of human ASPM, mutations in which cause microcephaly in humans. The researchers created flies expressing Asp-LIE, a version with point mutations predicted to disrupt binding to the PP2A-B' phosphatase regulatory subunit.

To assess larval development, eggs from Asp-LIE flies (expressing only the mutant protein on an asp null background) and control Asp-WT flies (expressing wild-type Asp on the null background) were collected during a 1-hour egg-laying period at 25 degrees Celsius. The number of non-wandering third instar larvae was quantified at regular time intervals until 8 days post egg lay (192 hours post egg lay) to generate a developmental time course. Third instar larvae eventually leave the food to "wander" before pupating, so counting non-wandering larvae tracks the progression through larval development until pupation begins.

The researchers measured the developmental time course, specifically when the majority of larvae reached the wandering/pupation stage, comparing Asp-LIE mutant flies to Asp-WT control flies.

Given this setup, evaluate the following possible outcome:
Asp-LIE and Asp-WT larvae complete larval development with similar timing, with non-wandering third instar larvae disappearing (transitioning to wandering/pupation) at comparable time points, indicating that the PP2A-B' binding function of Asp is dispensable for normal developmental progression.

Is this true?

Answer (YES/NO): NO